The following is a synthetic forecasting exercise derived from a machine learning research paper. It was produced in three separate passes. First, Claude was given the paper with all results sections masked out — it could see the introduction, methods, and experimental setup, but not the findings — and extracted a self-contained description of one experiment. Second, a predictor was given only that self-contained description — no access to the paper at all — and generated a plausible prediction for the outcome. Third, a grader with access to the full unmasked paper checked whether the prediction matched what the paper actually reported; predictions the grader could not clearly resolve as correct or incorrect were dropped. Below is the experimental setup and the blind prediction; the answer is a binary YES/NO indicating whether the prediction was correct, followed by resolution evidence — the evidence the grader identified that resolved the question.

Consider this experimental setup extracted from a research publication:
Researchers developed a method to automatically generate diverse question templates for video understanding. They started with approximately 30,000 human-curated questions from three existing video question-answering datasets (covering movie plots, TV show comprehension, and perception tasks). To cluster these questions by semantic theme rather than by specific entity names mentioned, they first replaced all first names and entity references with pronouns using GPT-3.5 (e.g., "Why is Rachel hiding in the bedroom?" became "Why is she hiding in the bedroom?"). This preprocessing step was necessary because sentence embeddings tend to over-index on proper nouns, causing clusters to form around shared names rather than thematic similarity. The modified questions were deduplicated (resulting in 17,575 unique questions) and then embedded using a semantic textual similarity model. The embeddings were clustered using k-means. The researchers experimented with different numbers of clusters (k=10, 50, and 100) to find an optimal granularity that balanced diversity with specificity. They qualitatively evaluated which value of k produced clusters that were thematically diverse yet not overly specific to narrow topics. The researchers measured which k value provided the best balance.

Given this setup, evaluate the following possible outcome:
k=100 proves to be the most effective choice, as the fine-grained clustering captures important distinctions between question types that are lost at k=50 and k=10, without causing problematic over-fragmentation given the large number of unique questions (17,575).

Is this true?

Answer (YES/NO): NO